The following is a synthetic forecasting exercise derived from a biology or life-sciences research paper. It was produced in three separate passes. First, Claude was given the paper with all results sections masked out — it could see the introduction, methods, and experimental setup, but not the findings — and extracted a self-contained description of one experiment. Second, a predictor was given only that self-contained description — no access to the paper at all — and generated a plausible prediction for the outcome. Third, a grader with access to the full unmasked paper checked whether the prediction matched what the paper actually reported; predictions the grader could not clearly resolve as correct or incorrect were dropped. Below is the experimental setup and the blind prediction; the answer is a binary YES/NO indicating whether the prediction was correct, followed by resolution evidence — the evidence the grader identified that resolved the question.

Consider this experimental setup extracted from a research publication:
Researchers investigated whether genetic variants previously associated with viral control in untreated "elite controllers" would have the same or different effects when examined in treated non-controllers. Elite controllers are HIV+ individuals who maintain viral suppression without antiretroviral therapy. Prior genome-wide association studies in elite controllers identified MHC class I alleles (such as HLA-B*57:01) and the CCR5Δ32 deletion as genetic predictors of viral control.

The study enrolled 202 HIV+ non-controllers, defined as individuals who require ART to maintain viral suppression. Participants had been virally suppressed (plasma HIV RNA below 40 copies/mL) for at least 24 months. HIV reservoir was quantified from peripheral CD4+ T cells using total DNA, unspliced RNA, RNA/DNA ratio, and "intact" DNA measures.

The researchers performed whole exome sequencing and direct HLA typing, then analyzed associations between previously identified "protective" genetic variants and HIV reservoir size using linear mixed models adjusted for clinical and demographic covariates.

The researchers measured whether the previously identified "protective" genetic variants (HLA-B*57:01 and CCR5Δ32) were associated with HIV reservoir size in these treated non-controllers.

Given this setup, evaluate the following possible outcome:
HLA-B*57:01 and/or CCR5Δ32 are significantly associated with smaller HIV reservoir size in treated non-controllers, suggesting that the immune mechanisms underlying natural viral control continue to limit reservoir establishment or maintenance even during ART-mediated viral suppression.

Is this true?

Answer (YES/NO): YES